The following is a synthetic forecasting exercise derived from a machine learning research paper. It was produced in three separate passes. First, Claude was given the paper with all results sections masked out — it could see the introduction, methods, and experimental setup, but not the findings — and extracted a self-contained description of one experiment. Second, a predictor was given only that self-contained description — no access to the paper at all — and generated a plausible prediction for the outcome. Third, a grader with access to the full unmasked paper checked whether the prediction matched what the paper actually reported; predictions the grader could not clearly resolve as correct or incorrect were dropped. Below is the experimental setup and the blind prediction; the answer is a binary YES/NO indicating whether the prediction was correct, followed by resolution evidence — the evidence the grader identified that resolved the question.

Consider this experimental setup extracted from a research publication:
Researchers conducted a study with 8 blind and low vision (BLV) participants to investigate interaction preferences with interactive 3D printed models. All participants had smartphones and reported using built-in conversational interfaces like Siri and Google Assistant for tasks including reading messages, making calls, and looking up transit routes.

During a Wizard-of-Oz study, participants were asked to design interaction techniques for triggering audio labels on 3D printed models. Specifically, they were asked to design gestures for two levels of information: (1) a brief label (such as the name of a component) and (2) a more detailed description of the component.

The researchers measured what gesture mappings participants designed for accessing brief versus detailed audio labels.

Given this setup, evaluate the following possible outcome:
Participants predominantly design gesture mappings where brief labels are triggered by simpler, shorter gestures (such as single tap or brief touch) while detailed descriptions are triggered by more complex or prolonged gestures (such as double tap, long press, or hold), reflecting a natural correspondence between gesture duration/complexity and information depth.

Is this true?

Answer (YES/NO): YES